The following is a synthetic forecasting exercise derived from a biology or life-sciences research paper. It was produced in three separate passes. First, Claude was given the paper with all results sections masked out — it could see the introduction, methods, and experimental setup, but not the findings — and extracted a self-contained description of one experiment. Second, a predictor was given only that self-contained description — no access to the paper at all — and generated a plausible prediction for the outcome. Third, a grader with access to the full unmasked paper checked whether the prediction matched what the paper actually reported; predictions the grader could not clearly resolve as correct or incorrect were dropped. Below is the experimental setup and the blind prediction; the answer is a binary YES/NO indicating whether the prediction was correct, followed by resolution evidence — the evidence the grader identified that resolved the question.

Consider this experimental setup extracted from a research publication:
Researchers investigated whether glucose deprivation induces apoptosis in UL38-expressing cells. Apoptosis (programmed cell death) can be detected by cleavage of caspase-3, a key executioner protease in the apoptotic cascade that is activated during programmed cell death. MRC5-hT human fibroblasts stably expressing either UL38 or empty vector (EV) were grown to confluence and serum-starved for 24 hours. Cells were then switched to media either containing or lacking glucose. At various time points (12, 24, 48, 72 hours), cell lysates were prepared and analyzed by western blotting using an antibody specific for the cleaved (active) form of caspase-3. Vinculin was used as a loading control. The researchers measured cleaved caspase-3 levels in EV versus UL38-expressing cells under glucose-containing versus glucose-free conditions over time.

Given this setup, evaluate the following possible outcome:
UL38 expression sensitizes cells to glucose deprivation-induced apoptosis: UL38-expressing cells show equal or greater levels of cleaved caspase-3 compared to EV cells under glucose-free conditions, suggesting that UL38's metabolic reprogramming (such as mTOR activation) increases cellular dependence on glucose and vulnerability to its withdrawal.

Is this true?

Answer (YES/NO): NO